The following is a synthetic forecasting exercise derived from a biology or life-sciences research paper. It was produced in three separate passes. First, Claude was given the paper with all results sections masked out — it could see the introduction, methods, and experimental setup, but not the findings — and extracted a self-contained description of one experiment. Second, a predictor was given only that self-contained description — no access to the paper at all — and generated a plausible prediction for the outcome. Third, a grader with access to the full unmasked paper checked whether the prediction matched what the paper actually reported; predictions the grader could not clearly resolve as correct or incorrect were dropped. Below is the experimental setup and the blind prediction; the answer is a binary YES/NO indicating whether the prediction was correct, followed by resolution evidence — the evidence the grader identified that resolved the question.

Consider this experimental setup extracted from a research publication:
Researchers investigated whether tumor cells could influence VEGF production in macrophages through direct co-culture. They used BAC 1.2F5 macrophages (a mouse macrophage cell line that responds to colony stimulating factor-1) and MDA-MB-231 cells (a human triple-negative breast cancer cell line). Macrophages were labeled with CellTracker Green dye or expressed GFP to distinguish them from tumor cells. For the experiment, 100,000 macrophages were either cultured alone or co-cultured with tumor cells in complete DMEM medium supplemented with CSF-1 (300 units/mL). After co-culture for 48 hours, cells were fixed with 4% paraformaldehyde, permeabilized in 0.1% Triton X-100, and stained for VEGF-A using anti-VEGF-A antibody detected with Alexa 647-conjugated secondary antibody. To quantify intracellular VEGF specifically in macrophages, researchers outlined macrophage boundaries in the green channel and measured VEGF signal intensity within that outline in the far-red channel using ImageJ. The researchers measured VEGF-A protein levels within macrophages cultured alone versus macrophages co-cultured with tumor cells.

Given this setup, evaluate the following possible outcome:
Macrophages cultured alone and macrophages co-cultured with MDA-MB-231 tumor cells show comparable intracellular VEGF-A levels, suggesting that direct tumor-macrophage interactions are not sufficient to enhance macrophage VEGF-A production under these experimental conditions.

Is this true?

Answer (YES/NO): NO